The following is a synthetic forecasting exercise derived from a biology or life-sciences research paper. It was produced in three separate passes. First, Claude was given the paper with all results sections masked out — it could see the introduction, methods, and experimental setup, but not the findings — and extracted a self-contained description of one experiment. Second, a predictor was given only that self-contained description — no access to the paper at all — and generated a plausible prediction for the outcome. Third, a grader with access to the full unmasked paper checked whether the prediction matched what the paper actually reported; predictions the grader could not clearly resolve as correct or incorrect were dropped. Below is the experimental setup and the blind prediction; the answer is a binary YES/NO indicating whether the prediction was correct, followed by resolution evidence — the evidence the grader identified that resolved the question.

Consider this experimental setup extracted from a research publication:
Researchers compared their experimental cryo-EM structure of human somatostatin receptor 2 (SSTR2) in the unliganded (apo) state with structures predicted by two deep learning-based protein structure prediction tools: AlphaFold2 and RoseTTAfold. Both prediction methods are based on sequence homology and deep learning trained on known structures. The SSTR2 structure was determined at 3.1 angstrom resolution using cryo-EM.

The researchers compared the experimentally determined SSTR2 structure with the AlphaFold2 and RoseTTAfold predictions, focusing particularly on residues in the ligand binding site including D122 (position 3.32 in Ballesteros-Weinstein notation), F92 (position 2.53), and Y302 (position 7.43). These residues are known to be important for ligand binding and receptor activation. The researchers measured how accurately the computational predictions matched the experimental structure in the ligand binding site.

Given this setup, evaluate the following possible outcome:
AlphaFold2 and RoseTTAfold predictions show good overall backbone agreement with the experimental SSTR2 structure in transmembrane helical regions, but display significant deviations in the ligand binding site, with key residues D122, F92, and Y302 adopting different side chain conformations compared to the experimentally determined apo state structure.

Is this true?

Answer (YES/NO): YES